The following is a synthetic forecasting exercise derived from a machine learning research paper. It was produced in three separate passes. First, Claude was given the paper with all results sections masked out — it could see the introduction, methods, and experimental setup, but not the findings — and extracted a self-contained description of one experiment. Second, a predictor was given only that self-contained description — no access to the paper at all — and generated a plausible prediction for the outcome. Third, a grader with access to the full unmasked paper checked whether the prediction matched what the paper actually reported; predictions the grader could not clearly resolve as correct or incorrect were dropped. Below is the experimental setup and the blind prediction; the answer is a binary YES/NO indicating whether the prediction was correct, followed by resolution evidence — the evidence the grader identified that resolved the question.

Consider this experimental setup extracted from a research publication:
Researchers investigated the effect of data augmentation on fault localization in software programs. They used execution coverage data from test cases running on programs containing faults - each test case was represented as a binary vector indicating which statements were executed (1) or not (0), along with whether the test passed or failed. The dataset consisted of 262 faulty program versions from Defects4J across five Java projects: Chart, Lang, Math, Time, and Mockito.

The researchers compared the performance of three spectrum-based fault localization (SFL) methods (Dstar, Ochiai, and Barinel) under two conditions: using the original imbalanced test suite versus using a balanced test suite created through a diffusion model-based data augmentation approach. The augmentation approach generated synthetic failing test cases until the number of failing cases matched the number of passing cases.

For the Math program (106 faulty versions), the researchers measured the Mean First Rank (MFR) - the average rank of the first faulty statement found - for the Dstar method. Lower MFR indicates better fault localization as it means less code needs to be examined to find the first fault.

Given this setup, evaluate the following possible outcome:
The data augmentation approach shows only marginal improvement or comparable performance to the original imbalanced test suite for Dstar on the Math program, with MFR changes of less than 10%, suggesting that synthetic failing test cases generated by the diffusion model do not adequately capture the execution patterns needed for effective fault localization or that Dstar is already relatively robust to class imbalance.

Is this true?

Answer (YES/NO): NO